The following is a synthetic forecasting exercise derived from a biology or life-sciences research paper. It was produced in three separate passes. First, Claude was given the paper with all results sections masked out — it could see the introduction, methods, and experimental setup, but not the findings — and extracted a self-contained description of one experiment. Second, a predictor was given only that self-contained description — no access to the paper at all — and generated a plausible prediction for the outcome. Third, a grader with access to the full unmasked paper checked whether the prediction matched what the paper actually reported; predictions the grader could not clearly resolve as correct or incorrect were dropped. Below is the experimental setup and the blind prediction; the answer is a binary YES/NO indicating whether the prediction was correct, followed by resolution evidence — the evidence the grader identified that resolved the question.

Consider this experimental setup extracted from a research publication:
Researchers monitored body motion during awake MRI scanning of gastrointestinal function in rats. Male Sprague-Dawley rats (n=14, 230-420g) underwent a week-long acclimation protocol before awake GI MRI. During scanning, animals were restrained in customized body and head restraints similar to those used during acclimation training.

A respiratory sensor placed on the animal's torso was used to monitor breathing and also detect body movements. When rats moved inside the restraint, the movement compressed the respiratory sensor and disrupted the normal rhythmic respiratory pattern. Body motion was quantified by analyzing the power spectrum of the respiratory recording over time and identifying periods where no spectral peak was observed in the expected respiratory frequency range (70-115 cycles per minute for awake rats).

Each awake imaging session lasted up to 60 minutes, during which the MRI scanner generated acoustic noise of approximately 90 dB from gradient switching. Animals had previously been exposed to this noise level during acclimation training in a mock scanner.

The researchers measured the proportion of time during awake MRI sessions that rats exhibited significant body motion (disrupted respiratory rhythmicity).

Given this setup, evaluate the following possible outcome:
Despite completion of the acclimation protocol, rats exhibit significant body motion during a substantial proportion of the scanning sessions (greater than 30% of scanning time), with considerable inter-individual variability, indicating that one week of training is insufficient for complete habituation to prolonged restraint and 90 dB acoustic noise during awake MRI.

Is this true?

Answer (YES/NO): NO